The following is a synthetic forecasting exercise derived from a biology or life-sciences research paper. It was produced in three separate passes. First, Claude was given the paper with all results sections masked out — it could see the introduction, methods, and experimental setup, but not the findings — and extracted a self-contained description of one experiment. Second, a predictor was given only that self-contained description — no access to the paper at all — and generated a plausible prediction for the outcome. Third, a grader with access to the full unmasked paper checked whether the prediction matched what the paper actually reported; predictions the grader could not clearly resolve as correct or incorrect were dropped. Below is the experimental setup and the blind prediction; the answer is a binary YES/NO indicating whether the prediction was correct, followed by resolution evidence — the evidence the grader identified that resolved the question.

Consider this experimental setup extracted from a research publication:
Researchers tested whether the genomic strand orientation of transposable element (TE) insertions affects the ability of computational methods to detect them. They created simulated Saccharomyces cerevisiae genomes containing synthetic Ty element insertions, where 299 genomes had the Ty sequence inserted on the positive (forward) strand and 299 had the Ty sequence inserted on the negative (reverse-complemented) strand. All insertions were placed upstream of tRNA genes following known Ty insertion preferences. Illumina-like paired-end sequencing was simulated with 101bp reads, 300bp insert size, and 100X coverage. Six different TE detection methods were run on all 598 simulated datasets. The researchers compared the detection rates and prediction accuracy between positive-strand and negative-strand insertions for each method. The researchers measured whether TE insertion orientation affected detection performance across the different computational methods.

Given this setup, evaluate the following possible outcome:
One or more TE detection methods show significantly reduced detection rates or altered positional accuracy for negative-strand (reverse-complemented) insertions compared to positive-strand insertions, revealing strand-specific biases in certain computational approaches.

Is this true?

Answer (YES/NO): YES